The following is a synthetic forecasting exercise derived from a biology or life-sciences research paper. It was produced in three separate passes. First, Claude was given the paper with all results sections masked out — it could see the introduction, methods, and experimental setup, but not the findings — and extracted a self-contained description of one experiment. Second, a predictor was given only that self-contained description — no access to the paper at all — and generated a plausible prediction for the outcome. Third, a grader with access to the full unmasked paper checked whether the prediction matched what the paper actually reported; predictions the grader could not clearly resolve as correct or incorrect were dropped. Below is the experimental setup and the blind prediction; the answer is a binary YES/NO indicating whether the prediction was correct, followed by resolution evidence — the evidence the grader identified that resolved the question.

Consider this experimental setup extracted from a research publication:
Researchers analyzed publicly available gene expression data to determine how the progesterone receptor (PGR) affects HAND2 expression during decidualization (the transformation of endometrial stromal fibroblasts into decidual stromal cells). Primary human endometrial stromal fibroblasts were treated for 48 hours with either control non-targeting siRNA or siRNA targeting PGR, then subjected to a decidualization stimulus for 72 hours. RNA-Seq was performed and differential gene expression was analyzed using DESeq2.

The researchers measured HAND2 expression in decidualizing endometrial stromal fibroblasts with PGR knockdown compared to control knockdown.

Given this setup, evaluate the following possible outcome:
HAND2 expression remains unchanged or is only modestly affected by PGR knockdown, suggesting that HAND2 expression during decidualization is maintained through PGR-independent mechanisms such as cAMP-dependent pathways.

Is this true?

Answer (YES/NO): NO